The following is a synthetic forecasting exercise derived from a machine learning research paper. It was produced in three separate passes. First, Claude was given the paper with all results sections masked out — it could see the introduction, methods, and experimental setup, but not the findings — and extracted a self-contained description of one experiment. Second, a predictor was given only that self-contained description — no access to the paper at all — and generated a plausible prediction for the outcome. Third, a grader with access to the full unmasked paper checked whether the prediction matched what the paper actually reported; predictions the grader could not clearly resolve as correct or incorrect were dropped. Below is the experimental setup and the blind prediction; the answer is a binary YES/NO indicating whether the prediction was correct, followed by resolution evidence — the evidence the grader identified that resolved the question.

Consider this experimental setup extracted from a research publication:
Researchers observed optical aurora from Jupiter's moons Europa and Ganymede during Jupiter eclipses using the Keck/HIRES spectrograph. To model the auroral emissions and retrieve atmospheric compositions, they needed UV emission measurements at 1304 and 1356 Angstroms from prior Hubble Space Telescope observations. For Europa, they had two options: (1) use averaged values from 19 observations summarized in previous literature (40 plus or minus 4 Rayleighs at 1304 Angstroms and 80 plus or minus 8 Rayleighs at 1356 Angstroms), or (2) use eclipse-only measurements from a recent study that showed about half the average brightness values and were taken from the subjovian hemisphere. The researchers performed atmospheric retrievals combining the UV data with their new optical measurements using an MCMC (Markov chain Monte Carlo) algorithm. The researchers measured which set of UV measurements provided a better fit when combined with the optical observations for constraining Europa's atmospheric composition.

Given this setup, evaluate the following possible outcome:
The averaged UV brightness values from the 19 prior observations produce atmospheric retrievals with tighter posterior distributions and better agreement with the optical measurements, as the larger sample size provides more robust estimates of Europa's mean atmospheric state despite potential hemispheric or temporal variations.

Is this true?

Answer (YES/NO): YES